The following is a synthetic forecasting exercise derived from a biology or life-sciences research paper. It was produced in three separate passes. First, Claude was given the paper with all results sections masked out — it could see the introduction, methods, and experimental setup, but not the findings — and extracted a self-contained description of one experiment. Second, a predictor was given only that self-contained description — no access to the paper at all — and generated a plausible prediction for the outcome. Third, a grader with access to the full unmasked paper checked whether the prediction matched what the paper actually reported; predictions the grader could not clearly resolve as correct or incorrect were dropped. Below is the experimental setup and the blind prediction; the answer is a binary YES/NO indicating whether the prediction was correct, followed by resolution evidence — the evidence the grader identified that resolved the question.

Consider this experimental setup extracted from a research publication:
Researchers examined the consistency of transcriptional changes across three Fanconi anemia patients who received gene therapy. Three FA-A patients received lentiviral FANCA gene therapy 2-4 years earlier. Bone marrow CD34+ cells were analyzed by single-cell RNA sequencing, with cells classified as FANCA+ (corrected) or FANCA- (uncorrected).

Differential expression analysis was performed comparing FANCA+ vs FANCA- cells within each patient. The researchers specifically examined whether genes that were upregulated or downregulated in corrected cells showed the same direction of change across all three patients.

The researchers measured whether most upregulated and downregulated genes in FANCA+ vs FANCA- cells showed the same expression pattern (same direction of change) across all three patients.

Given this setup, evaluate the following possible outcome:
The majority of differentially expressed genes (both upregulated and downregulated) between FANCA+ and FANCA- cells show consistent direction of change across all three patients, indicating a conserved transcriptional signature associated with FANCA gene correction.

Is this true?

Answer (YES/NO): YES